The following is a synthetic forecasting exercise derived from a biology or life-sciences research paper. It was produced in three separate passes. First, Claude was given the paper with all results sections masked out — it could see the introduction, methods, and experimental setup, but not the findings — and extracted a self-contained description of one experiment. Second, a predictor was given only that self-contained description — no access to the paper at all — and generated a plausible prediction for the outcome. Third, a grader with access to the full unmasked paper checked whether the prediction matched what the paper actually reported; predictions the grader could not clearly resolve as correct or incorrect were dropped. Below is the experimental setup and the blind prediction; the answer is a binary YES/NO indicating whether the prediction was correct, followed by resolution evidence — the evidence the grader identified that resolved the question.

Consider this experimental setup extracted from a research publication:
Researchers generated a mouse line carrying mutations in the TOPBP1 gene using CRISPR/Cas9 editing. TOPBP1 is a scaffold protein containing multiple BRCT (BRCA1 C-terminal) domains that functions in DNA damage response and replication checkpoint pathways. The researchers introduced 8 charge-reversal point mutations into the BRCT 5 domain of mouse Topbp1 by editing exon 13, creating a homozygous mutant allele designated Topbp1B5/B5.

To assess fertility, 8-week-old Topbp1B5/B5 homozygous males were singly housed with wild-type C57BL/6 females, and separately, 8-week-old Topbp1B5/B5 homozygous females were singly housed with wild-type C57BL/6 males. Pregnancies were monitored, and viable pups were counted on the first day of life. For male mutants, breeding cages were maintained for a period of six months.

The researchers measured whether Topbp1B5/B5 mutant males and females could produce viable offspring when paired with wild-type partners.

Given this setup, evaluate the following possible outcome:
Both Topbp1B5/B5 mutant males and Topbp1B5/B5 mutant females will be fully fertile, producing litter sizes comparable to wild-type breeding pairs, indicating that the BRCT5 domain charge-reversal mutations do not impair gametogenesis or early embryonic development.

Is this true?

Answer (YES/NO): NO